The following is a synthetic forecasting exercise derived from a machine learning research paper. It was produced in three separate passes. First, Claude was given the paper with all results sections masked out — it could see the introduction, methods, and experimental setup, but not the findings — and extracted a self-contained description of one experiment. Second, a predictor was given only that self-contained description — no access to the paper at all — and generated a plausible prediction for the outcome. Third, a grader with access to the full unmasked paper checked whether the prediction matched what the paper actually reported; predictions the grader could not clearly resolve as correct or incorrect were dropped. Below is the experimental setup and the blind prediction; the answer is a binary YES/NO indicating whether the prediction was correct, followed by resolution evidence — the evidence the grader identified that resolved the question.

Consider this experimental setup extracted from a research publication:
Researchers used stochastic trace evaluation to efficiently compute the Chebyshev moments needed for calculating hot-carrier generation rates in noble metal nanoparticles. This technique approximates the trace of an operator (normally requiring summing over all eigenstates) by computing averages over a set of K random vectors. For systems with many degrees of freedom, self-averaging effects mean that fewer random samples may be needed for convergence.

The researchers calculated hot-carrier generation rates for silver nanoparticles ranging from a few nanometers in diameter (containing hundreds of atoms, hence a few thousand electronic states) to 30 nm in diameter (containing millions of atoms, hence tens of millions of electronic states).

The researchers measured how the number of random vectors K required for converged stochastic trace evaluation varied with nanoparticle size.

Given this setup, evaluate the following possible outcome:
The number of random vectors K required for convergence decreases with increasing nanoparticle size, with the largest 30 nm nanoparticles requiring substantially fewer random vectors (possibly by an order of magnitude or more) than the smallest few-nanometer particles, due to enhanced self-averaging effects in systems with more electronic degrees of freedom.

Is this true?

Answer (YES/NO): YES